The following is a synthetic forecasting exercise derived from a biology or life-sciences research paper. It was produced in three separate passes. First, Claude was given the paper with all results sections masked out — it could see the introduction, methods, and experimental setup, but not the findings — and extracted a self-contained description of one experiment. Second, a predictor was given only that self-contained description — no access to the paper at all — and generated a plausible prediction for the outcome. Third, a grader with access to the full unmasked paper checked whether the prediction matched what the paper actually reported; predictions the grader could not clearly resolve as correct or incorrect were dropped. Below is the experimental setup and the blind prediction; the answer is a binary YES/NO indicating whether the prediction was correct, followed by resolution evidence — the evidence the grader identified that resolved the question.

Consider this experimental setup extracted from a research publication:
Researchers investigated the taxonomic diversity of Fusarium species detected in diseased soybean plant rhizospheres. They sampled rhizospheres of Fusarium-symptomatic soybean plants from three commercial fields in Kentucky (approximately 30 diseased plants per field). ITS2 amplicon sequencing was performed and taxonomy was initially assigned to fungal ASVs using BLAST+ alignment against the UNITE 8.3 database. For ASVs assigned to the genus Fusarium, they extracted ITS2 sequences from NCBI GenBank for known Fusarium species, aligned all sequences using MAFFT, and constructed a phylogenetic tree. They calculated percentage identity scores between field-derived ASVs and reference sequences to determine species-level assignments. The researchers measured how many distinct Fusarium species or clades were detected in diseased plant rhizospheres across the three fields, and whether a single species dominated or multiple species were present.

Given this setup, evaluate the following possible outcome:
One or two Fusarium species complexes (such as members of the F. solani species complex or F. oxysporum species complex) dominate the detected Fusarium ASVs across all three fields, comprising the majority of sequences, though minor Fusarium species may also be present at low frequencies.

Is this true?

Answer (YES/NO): YES